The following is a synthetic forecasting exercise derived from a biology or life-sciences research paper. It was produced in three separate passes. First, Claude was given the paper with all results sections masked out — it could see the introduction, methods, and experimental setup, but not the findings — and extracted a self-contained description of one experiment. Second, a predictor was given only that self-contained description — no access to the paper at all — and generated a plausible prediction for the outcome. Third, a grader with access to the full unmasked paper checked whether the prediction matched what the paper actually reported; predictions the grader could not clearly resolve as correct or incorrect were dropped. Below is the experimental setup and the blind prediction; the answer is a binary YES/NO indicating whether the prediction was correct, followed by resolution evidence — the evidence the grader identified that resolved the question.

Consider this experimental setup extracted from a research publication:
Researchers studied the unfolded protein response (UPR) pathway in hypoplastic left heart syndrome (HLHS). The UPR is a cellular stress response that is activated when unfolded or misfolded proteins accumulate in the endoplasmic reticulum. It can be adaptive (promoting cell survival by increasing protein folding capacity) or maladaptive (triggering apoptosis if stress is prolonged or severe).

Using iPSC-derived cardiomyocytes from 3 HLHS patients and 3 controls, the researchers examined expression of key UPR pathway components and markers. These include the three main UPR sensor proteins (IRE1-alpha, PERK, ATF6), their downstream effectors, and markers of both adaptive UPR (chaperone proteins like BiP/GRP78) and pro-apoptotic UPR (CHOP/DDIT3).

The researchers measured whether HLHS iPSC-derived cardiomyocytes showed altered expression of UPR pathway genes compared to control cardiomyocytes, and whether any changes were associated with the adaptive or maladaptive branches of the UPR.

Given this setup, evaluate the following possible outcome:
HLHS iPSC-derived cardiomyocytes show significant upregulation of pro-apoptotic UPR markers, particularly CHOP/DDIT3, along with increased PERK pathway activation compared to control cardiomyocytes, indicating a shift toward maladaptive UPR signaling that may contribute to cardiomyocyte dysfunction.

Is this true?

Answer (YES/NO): NO